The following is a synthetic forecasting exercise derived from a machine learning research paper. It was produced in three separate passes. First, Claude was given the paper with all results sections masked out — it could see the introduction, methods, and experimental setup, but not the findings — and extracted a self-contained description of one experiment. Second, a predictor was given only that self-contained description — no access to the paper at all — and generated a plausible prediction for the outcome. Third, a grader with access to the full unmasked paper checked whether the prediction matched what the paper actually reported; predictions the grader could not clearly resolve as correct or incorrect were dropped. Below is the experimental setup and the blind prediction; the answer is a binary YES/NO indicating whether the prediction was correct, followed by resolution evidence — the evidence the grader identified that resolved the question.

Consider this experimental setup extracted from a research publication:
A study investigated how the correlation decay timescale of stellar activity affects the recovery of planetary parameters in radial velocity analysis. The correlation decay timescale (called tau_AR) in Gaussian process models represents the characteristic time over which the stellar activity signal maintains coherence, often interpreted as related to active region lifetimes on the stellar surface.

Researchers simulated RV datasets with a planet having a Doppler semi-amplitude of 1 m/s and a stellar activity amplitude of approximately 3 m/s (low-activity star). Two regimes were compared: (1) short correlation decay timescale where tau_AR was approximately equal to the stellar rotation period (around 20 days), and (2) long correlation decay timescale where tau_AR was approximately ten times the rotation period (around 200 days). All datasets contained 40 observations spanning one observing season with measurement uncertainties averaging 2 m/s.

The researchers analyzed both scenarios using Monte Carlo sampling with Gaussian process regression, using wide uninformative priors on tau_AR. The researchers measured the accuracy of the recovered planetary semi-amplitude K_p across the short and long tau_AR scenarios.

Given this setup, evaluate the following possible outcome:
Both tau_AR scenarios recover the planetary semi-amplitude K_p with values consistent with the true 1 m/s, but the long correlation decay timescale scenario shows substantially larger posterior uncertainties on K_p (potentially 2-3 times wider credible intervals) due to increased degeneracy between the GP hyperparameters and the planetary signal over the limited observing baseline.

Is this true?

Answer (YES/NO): NO